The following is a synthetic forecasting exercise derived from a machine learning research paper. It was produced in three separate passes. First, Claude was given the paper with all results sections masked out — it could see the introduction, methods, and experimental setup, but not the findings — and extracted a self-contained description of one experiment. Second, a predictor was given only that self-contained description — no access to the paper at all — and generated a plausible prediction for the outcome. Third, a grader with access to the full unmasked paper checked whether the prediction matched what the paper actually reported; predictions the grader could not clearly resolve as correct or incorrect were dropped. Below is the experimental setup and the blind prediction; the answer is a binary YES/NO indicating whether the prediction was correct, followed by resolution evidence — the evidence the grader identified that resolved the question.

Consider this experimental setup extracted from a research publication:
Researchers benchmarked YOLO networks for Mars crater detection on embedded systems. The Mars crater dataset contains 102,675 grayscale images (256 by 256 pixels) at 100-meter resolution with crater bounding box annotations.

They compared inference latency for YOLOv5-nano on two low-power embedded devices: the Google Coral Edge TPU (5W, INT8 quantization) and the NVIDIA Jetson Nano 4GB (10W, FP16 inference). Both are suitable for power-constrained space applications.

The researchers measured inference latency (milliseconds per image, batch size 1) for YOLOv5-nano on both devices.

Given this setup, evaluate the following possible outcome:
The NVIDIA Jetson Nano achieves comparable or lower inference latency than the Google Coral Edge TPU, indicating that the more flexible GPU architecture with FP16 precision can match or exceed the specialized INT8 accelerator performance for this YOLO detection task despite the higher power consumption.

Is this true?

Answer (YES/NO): NO